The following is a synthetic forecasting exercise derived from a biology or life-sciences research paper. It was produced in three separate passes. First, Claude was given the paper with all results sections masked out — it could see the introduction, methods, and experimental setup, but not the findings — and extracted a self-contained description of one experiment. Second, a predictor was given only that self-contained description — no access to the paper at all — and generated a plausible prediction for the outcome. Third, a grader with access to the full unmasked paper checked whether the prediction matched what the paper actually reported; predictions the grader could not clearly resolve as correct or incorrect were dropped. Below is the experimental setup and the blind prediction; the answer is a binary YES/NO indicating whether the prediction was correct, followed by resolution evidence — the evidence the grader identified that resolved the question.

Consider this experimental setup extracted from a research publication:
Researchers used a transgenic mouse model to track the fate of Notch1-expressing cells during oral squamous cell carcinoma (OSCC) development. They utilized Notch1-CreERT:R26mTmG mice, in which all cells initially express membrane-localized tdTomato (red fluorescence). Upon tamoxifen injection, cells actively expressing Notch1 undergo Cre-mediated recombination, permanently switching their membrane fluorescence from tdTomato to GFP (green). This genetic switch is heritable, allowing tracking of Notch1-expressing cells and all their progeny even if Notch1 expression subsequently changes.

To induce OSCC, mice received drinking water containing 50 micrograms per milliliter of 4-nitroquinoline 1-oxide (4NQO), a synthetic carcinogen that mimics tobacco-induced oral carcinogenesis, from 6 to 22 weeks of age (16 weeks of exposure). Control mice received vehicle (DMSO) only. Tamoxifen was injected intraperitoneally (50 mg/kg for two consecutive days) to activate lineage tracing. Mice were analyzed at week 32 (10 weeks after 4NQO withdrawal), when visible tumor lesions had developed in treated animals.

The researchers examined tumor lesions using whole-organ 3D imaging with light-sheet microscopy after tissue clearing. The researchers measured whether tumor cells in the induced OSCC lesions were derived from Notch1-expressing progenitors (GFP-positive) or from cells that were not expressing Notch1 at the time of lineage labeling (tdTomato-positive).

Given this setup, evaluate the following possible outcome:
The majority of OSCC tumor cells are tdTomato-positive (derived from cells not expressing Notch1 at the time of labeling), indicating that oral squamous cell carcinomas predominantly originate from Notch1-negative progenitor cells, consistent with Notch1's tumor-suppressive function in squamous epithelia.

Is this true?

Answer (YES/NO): NO